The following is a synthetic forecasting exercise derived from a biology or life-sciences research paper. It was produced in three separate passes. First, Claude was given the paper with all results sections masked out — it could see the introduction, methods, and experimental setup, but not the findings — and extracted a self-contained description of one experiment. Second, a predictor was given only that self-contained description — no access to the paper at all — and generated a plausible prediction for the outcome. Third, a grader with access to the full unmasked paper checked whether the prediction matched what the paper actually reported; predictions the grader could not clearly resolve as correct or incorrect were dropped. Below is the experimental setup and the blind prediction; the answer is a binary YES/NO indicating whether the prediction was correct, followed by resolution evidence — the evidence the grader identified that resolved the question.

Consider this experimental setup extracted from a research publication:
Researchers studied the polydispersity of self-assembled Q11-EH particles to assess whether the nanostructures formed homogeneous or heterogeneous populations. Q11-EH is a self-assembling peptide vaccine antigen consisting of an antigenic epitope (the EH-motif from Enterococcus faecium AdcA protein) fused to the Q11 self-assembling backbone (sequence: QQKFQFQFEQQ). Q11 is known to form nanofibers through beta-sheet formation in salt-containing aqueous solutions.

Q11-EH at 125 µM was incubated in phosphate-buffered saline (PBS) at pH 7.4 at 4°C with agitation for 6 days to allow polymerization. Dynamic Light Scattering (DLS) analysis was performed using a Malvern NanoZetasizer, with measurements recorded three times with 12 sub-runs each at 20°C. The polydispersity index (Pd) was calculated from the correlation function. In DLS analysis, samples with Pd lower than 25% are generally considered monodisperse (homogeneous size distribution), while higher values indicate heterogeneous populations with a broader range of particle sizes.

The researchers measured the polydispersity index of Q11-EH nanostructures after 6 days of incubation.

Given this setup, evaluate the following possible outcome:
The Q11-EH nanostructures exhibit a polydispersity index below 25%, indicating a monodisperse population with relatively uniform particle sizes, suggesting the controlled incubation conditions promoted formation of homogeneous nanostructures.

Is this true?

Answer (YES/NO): YES